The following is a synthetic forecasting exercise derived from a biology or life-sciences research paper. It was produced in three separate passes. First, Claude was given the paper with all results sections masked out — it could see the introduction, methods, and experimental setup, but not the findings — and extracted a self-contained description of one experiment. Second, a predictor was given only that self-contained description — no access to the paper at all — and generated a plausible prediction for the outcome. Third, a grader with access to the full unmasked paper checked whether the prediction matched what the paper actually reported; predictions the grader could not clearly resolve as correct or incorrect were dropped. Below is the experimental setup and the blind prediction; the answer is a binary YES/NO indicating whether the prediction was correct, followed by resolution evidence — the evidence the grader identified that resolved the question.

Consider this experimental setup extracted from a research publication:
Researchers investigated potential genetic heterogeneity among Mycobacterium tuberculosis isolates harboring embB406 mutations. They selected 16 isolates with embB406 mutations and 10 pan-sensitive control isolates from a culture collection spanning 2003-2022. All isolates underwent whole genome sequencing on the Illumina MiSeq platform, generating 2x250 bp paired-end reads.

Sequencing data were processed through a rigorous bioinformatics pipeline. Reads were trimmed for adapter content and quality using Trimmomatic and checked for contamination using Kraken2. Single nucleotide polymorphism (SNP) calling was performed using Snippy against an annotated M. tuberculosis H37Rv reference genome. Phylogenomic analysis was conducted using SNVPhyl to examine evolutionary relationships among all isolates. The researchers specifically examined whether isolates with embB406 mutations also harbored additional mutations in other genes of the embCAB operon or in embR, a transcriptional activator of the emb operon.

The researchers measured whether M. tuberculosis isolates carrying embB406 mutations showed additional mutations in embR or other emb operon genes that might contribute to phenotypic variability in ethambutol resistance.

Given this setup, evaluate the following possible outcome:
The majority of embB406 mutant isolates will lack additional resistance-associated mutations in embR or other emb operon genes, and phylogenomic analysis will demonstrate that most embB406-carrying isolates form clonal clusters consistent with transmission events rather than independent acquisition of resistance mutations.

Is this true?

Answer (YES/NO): NO